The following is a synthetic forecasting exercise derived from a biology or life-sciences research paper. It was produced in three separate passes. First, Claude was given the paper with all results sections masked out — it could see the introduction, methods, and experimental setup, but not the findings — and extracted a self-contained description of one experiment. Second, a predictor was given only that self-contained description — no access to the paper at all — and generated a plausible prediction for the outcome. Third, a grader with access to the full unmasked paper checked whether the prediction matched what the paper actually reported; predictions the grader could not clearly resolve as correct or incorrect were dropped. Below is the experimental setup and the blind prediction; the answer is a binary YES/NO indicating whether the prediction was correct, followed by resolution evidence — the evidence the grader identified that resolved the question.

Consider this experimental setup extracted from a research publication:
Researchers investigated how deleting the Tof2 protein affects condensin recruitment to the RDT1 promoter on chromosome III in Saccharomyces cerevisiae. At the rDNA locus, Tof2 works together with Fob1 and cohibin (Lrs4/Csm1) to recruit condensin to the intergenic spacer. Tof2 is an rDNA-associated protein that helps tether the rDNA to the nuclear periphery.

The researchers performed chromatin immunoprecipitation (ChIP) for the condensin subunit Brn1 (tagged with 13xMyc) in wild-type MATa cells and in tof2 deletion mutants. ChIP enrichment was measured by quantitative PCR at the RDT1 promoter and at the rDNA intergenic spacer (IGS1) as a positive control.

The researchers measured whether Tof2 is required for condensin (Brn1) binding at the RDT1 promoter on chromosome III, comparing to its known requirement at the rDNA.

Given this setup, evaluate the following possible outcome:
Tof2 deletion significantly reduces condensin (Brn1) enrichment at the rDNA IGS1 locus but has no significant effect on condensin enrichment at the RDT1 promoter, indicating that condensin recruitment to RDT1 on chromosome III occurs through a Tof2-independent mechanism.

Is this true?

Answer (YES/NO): NO